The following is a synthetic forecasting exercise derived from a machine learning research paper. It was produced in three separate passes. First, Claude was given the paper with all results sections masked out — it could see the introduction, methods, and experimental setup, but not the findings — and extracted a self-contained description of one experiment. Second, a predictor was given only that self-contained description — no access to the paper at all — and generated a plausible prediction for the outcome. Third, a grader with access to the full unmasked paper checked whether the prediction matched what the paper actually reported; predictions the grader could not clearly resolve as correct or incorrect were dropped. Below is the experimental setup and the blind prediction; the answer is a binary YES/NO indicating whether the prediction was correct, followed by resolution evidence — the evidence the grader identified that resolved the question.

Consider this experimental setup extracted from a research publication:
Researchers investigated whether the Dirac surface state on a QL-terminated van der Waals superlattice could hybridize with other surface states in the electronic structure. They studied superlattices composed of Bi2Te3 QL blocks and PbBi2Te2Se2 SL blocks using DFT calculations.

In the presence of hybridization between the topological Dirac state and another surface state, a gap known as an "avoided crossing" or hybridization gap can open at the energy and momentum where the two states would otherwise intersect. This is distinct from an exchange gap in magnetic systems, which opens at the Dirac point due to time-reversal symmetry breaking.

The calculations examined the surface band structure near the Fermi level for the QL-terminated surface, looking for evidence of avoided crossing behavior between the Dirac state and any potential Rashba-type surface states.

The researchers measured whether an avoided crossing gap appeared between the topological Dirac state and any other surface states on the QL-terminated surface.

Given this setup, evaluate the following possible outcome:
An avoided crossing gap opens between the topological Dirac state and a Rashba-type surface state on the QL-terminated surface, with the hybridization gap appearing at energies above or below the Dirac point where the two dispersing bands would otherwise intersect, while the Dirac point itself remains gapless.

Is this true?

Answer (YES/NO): NO